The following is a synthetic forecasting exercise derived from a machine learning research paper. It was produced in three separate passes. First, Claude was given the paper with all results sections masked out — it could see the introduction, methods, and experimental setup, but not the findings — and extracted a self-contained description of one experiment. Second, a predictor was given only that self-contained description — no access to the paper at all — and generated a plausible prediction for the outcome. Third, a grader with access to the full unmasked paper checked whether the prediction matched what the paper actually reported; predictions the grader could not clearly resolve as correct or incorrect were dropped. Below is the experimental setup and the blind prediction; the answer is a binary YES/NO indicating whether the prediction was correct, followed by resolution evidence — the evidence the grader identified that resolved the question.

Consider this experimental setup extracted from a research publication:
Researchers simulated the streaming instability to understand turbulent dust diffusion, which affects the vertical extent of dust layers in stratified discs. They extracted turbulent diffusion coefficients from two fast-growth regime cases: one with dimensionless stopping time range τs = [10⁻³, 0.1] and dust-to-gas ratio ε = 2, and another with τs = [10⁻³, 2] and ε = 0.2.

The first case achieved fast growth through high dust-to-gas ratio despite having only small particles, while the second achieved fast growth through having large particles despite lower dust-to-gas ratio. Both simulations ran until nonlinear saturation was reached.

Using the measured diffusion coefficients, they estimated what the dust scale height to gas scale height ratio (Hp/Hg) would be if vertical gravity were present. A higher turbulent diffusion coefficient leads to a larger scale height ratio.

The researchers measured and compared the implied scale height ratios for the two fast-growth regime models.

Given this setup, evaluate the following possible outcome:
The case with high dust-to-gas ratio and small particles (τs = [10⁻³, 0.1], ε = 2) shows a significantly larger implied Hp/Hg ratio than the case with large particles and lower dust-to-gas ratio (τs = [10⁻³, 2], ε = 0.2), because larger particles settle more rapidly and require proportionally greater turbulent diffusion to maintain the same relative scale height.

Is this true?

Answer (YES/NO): NO